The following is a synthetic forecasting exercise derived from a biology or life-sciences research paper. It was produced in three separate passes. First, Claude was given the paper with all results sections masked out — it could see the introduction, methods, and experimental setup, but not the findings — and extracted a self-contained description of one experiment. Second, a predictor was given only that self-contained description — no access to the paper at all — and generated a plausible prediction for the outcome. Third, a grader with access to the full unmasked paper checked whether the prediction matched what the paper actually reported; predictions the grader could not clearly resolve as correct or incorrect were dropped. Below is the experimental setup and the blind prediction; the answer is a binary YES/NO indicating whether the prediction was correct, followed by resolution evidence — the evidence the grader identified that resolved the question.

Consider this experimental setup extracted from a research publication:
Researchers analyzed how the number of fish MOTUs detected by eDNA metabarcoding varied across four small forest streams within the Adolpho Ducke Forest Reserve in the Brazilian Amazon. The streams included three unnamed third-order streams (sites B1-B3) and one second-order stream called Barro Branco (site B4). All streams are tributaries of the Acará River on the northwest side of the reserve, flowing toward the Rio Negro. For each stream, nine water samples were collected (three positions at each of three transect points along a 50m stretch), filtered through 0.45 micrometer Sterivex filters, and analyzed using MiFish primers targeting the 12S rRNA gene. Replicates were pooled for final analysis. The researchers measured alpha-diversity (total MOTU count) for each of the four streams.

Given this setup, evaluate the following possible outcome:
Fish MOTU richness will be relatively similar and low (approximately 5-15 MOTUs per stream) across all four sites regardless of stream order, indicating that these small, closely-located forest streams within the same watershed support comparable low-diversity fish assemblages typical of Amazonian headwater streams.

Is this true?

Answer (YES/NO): NO